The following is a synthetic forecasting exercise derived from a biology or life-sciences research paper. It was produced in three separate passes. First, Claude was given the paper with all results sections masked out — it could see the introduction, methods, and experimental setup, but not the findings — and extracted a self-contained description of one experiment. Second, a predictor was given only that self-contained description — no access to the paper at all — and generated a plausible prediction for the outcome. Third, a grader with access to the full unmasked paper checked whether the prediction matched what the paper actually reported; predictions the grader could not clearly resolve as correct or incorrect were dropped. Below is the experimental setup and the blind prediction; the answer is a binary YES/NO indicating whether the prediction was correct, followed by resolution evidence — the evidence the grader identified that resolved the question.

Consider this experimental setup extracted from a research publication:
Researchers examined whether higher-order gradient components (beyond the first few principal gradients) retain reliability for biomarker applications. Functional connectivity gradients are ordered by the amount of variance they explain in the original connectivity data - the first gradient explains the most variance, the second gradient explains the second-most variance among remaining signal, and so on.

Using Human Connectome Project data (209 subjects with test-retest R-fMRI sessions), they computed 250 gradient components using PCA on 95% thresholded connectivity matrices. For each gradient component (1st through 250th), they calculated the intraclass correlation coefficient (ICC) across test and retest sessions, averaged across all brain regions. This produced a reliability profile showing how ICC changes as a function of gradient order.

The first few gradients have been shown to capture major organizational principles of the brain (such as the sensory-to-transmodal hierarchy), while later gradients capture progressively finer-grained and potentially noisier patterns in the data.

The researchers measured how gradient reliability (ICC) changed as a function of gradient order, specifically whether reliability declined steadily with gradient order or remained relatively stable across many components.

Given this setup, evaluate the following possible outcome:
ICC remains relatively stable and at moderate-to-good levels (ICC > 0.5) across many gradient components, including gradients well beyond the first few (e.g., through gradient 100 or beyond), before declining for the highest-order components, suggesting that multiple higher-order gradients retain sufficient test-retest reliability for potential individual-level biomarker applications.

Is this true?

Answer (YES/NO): NO